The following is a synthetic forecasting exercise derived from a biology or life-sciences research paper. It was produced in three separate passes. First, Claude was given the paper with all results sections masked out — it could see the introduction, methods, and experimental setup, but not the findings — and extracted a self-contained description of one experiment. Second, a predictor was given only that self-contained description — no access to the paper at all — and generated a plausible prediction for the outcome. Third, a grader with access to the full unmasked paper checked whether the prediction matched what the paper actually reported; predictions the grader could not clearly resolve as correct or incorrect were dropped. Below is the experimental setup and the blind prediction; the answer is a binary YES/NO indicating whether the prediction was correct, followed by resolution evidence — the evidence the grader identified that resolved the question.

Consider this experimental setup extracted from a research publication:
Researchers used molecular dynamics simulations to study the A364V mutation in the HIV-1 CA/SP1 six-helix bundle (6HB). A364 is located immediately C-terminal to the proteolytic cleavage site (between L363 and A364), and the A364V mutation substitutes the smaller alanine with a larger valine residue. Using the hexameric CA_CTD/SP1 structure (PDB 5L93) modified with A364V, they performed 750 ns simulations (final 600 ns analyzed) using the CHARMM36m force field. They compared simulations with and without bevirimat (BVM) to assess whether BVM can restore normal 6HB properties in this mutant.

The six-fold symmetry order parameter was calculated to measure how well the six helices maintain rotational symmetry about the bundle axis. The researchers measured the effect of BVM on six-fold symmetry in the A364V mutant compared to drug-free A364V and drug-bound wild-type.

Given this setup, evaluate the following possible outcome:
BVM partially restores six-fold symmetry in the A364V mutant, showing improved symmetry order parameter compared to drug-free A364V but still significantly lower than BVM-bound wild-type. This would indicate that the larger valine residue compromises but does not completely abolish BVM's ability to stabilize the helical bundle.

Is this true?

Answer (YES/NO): NO